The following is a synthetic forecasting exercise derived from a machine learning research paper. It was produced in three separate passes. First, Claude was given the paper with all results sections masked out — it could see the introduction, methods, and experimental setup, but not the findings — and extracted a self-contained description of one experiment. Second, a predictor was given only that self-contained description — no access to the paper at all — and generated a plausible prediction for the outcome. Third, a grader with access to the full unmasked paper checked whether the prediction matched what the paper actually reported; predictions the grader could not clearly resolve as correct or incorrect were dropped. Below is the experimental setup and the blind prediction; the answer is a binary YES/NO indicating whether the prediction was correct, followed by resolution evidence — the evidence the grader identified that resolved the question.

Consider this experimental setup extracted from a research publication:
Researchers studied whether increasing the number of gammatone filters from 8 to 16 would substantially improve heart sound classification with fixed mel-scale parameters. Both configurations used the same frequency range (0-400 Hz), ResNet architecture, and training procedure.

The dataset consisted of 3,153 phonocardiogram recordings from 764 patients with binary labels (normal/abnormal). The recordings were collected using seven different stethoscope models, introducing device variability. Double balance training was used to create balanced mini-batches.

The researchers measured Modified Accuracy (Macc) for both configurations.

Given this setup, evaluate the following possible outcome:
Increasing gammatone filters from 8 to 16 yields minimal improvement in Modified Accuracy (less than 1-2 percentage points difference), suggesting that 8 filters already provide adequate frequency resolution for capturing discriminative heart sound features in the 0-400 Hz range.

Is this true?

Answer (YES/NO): YES